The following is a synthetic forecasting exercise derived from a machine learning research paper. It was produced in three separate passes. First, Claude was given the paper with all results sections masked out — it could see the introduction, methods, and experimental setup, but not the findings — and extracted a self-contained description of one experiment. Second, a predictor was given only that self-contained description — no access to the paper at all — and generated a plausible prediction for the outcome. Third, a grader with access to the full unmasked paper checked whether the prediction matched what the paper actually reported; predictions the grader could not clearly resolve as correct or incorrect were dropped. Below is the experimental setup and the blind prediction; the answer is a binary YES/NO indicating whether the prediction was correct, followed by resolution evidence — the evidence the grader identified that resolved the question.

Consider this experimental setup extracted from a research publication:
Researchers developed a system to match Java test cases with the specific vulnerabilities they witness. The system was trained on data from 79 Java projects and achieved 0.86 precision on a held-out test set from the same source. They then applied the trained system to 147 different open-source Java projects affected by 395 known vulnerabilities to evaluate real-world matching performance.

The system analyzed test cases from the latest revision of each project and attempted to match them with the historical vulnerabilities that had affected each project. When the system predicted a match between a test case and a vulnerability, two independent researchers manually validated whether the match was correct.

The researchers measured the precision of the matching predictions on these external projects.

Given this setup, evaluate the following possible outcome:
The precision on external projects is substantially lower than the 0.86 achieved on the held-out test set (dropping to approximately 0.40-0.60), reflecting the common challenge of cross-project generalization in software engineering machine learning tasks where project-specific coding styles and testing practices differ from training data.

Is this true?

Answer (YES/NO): NO